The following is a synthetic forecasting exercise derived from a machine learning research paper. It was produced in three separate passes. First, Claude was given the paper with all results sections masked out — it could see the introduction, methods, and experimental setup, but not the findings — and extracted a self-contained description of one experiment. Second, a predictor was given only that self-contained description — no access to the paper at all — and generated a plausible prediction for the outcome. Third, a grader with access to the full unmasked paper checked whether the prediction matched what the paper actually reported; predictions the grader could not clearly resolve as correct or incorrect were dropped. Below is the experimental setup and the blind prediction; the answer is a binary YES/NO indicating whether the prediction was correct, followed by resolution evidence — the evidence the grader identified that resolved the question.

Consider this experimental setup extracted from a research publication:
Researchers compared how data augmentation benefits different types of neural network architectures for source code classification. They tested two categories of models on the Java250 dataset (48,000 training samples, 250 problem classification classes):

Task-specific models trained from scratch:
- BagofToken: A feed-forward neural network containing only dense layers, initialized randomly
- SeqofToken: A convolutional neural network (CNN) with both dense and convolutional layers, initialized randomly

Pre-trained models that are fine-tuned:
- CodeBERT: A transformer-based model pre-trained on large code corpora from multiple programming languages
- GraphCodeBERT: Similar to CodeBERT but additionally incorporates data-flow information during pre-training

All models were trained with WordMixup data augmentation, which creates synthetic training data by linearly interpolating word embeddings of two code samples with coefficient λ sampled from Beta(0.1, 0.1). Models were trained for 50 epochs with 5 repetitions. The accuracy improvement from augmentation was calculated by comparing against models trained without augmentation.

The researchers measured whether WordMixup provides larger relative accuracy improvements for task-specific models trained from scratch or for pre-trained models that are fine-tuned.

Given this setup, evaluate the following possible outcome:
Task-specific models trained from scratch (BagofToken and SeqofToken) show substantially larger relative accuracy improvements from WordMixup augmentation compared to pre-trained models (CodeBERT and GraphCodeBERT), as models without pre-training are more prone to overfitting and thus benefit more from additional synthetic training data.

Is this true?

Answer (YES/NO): YES